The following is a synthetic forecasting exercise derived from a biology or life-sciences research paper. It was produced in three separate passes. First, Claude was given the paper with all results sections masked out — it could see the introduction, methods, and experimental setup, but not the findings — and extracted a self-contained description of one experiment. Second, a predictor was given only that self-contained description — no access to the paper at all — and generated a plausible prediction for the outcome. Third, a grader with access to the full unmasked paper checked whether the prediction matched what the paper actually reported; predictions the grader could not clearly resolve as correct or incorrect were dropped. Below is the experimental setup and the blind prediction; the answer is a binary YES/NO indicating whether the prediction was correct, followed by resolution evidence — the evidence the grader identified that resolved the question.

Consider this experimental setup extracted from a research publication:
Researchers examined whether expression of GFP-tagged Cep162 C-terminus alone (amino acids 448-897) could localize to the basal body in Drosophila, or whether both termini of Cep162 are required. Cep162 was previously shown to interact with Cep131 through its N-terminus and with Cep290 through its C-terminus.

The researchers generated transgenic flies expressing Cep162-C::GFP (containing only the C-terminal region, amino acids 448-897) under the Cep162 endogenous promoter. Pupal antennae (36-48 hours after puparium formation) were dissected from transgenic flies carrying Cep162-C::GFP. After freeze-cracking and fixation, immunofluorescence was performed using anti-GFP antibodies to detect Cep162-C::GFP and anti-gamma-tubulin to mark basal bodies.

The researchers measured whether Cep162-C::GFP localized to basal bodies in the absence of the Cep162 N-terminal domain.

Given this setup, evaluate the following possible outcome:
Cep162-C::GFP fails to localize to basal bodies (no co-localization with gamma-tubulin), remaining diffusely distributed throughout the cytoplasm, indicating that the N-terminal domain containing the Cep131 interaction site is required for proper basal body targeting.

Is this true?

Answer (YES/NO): NO